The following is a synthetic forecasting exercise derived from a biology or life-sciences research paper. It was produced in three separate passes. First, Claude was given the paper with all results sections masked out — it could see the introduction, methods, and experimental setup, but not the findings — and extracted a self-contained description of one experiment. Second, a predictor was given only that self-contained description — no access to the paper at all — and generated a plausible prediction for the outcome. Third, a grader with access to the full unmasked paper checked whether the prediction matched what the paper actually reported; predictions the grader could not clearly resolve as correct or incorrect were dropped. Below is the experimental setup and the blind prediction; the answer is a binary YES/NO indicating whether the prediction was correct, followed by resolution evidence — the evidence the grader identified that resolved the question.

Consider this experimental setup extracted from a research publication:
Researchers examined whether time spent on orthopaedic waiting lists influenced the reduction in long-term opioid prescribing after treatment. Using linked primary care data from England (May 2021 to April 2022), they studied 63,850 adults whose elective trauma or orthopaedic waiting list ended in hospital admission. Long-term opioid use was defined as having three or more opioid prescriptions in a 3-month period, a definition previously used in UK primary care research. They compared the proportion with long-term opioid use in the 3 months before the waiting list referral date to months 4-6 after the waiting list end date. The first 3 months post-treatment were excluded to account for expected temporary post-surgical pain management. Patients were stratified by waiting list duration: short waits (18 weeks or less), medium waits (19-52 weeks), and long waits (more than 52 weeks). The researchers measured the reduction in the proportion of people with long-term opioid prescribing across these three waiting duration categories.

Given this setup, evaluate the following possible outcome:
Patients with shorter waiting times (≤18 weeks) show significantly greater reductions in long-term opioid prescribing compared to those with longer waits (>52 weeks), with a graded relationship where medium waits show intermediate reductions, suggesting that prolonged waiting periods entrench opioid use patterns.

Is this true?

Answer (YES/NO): NO